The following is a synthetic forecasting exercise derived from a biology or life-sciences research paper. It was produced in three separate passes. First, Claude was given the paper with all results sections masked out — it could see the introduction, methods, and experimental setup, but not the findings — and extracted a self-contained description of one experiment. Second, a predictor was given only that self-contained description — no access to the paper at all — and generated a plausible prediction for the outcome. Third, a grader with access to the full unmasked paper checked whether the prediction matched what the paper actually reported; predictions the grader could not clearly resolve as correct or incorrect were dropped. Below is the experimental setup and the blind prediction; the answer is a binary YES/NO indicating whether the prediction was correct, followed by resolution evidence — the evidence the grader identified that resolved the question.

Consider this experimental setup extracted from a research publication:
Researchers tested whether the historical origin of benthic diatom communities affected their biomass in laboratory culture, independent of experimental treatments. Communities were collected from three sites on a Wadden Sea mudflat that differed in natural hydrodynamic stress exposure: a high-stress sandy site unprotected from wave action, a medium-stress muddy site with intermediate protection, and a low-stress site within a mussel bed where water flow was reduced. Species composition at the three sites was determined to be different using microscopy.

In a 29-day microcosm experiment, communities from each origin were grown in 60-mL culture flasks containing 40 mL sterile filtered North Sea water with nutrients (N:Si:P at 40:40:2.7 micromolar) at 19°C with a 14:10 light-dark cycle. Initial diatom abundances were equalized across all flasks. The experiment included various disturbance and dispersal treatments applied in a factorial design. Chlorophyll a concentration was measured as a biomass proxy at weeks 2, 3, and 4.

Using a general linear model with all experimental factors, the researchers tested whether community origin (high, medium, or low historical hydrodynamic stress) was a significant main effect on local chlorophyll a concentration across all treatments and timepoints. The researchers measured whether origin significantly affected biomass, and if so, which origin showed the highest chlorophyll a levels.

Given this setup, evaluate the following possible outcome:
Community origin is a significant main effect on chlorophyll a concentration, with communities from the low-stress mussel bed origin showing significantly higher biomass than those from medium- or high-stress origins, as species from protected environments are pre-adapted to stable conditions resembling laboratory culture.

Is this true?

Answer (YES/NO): NO